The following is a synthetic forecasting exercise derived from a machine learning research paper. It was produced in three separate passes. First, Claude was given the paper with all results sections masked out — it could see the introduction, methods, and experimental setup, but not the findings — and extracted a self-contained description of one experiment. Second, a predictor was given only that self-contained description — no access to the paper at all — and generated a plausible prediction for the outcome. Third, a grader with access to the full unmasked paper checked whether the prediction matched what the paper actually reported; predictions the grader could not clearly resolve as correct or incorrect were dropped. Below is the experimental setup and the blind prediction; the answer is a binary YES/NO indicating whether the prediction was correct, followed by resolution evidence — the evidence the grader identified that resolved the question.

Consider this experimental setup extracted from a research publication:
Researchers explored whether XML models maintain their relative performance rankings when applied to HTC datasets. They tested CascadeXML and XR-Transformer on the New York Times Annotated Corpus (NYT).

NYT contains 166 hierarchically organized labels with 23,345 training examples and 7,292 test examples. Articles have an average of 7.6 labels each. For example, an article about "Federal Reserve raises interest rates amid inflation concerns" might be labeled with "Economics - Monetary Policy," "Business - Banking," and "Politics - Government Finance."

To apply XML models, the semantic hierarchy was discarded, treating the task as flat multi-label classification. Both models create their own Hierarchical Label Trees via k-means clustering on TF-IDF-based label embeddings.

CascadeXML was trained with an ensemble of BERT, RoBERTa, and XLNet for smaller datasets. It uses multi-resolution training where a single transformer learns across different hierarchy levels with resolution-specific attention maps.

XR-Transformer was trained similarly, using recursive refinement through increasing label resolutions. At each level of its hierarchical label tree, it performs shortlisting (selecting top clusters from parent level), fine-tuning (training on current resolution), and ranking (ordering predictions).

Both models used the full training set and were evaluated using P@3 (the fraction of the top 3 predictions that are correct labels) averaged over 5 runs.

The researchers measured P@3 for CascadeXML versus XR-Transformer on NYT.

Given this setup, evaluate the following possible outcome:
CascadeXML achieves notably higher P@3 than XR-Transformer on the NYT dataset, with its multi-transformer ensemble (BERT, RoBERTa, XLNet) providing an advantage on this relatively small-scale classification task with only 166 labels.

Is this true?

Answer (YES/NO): NO